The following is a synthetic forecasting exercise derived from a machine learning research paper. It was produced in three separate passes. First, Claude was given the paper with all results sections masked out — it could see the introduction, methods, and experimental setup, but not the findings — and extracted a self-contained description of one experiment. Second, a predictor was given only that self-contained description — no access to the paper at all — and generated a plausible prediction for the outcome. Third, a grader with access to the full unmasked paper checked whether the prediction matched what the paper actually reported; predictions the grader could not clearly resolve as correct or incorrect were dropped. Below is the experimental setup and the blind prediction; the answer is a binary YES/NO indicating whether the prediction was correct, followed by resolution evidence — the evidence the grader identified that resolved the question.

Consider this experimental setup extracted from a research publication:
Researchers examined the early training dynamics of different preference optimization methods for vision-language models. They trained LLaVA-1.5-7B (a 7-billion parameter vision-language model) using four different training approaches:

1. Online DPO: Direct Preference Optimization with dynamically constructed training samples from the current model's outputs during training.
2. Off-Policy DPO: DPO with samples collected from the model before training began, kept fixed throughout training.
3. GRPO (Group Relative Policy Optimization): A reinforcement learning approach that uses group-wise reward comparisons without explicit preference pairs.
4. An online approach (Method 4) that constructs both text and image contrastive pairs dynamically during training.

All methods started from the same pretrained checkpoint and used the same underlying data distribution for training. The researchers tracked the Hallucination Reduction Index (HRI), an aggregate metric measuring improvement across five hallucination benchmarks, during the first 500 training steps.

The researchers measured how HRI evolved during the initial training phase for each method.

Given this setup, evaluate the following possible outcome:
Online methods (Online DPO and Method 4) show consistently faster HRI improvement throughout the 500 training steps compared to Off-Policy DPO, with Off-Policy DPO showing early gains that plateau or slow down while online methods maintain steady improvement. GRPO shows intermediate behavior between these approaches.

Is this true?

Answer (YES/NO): NO